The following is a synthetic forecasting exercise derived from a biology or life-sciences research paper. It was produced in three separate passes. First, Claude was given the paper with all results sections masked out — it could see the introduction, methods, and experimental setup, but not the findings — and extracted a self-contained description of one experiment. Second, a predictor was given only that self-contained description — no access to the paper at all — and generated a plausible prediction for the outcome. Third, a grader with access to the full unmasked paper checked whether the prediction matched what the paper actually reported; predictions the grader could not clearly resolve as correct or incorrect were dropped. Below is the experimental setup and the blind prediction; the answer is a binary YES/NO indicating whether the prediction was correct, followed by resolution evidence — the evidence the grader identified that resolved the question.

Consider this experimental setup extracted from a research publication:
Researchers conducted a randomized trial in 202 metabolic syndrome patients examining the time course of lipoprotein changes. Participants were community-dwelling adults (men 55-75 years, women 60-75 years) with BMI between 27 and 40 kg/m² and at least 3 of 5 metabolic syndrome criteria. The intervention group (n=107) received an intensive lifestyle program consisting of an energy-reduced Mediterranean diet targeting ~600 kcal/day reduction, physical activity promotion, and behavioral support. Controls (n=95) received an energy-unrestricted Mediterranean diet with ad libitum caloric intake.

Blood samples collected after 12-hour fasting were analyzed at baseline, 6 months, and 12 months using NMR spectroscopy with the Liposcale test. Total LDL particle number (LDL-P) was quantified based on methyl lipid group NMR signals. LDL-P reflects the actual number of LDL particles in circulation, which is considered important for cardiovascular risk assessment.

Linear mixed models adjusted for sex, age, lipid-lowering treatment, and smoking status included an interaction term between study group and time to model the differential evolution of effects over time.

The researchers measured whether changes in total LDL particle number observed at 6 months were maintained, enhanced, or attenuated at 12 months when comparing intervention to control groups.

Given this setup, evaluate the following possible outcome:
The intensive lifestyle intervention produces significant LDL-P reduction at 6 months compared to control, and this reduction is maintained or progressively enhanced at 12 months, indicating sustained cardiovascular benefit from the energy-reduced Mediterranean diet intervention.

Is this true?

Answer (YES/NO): NO